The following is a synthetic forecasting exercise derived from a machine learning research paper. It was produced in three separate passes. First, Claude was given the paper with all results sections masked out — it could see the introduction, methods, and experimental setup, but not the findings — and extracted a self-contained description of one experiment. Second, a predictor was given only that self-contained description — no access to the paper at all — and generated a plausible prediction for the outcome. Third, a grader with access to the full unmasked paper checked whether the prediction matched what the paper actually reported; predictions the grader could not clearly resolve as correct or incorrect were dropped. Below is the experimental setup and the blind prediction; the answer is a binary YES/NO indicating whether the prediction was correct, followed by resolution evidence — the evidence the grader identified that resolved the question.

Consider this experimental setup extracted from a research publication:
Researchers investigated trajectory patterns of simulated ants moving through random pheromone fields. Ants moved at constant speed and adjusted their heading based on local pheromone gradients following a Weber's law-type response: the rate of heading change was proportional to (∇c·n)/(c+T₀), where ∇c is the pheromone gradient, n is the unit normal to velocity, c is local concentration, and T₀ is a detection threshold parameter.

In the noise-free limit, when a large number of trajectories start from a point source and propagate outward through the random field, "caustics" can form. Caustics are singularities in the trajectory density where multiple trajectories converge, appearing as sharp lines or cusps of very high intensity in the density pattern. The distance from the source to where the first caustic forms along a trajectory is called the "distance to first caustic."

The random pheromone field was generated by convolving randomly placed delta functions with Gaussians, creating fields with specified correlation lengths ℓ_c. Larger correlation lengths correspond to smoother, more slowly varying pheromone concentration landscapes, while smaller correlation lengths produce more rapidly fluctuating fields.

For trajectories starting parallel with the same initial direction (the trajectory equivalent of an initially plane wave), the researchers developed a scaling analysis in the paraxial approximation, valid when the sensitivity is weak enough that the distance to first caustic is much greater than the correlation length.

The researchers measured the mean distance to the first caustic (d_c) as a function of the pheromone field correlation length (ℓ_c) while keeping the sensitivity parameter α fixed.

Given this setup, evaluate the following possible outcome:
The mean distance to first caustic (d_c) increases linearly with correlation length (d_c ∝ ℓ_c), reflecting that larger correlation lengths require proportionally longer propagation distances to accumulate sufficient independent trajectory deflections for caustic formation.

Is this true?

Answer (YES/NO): NO